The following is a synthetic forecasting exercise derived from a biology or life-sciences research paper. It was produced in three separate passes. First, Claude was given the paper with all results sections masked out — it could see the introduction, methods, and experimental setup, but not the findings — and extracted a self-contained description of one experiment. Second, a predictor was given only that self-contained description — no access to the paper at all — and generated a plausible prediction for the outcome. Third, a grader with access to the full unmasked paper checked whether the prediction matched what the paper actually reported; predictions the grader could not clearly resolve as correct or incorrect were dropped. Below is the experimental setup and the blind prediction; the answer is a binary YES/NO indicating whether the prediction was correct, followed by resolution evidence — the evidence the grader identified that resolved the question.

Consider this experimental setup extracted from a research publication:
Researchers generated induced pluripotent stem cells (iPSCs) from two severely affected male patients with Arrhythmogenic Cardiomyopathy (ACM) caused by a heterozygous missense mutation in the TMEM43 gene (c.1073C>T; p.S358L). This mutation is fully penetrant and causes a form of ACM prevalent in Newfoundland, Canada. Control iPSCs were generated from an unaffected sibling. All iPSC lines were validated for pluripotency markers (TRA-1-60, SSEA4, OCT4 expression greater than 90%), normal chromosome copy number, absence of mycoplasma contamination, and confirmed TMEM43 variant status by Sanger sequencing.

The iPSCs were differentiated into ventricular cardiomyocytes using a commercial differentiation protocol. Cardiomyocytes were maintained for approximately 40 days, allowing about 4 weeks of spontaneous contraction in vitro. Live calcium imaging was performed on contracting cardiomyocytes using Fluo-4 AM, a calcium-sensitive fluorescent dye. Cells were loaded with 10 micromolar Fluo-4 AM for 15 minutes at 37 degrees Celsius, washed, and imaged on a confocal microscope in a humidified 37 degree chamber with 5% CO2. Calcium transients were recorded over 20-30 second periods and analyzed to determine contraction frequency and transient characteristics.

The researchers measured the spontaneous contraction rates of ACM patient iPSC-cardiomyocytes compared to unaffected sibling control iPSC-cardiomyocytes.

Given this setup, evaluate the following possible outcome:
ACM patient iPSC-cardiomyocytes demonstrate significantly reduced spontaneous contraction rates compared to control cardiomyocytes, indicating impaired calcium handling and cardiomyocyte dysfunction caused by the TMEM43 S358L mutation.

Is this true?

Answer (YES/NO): NO